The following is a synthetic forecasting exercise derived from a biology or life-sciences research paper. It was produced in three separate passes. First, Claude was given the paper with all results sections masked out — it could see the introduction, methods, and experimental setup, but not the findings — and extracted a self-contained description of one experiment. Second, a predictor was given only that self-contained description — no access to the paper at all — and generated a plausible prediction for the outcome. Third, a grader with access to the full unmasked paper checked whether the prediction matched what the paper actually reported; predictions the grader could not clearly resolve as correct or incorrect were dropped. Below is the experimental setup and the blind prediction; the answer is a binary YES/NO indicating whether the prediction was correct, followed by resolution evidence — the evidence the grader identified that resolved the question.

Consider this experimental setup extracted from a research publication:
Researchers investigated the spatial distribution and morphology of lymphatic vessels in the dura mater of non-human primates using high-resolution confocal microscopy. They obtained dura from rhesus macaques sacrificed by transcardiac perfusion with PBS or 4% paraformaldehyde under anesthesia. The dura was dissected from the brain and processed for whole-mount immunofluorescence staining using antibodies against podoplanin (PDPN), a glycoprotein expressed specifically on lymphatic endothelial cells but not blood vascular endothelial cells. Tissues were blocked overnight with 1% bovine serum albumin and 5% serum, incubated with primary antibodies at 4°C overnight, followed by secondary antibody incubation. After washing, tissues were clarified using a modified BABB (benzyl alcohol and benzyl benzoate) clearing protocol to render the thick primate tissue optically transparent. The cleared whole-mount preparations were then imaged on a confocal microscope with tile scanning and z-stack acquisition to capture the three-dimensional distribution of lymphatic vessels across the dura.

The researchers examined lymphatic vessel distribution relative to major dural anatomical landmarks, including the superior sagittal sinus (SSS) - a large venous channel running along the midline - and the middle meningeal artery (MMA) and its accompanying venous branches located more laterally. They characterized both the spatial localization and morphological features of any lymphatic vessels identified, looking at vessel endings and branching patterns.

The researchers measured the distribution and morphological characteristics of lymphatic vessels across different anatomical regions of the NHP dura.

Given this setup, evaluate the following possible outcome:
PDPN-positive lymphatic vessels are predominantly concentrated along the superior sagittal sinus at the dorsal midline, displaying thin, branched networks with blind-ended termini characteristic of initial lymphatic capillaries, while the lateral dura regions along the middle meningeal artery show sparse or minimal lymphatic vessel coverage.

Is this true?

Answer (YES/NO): NO